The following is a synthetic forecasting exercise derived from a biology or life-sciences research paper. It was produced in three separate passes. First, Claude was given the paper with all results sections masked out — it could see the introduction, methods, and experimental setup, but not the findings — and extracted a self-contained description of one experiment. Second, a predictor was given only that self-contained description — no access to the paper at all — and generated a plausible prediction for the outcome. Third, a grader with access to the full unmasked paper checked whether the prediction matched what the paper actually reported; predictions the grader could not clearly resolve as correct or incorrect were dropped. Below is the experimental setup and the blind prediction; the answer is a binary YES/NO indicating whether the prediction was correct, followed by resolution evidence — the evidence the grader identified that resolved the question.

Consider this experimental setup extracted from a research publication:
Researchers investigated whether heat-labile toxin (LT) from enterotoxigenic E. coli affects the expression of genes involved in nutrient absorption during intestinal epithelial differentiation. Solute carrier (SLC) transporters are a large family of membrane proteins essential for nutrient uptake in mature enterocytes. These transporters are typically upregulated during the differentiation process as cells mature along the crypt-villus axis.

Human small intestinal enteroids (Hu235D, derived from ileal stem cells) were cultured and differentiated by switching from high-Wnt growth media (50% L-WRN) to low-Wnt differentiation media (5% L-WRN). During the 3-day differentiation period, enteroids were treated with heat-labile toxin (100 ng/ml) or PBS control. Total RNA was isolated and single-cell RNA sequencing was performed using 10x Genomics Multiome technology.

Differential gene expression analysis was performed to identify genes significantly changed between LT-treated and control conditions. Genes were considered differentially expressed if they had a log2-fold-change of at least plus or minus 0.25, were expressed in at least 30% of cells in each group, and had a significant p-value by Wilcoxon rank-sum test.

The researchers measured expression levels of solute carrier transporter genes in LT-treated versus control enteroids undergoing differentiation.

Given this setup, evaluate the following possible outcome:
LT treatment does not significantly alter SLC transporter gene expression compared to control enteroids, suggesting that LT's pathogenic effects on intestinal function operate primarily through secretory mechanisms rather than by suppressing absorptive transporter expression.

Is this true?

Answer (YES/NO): NO